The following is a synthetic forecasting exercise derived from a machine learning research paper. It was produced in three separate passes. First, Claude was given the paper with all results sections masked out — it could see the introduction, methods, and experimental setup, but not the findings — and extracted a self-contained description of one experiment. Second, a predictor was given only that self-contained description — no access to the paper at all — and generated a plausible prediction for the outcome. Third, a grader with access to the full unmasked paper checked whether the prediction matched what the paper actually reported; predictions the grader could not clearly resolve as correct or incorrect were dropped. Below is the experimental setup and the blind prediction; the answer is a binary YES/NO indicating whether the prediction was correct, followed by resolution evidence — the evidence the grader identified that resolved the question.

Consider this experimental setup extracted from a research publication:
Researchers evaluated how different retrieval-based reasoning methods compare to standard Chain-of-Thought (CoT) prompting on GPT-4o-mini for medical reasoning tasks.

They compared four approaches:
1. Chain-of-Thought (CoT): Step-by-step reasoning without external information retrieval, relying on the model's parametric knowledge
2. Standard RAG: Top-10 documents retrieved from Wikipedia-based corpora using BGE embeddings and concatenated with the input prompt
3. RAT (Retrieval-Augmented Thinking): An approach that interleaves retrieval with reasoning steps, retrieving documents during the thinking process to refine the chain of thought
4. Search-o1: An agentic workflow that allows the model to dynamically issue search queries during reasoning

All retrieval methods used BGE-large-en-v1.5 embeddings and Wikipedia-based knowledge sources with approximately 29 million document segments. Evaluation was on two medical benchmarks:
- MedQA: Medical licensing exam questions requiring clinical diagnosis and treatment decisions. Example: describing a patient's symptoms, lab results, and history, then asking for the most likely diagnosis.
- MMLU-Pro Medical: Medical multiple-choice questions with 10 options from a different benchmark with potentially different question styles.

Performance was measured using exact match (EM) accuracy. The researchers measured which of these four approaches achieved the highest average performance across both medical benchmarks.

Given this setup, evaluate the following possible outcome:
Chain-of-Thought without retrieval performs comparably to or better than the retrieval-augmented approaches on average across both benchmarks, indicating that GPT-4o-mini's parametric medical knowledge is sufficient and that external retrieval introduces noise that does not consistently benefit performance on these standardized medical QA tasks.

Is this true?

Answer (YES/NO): NO